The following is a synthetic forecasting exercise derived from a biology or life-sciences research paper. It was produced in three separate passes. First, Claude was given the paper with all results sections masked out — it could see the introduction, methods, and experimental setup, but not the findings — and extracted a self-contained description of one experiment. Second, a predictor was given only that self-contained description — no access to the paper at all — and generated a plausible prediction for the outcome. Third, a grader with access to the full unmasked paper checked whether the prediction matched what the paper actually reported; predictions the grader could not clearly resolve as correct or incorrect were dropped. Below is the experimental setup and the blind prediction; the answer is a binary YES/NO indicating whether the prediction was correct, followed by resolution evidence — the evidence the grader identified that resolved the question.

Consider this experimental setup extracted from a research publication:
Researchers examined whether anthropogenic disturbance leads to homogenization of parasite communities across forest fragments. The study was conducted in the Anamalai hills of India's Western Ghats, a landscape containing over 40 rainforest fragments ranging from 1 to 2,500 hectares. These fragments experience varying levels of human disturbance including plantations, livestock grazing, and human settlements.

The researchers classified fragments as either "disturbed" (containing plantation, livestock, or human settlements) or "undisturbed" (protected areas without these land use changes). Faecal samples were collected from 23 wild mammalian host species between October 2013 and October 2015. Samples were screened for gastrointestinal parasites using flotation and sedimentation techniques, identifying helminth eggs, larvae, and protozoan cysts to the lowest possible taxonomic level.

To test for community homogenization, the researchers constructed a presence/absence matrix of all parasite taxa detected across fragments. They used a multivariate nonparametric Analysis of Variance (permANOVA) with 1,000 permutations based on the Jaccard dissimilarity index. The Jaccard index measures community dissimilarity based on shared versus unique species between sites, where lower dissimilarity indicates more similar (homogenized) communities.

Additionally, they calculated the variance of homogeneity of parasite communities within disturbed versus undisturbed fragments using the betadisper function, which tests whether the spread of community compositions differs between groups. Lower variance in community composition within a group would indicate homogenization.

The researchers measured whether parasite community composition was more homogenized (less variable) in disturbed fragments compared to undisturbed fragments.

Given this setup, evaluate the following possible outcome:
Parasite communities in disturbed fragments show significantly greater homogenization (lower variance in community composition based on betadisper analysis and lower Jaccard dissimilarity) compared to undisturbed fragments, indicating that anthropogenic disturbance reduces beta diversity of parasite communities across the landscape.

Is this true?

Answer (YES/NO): NO